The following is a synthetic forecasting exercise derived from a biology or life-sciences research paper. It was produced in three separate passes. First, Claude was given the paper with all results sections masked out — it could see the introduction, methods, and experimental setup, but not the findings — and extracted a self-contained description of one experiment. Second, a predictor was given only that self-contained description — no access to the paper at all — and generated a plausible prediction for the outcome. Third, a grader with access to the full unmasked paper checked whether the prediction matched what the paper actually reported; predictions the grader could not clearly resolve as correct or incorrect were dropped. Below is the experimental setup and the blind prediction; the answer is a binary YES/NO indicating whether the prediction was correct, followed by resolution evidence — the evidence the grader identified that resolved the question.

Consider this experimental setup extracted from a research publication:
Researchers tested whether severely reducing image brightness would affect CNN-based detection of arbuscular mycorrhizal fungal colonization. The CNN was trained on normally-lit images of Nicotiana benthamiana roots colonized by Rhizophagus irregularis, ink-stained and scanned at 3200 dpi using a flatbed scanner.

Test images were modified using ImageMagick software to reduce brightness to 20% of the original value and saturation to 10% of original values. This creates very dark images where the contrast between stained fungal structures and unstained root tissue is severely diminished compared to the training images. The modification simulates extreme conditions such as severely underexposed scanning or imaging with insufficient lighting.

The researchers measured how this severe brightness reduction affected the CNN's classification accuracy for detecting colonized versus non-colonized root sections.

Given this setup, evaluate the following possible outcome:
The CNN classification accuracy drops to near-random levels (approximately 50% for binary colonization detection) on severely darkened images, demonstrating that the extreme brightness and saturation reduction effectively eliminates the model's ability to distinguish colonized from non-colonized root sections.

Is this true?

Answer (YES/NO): NO